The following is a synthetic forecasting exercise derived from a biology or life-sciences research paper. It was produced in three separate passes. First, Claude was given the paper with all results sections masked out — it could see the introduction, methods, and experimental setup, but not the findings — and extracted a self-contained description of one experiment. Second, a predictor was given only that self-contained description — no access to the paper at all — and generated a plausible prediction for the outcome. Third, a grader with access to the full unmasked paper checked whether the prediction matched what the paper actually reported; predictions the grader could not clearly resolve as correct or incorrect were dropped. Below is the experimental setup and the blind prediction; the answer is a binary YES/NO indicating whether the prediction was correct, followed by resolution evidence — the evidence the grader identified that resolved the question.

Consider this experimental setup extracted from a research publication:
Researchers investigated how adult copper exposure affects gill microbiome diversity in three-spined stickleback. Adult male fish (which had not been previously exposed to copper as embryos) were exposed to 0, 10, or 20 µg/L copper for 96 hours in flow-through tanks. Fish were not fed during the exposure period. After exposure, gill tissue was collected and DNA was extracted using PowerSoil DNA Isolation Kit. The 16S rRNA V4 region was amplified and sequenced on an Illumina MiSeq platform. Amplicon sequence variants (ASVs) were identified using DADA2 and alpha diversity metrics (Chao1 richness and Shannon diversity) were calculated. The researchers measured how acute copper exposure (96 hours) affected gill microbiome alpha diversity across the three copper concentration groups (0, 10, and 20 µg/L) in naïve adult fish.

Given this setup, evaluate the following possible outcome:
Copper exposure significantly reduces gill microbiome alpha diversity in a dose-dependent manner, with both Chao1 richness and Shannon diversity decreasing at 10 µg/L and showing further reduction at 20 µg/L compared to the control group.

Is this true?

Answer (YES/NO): NO